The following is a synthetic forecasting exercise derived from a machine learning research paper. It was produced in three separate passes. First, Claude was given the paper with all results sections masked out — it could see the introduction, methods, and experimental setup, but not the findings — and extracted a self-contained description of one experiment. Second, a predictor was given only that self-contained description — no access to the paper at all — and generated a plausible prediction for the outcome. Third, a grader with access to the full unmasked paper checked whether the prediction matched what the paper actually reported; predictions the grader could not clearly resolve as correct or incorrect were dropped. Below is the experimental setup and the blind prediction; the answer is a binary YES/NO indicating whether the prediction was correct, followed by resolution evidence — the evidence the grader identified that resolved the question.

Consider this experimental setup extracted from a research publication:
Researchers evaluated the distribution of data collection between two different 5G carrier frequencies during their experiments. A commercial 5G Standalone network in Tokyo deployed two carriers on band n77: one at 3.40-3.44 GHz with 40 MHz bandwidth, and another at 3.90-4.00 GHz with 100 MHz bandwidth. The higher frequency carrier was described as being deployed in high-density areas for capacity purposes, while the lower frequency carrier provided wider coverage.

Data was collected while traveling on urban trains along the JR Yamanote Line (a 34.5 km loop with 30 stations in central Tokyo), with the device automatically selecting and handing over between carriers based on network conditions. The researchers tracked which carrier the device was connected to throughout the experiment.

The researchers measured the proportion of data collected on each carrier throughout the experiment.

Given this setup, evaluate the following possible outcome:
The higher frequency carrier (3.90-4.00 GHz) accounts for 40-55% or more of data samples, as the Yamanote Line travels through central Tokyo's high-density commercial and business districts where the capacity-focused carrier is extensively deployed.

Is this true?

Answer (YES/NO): NO